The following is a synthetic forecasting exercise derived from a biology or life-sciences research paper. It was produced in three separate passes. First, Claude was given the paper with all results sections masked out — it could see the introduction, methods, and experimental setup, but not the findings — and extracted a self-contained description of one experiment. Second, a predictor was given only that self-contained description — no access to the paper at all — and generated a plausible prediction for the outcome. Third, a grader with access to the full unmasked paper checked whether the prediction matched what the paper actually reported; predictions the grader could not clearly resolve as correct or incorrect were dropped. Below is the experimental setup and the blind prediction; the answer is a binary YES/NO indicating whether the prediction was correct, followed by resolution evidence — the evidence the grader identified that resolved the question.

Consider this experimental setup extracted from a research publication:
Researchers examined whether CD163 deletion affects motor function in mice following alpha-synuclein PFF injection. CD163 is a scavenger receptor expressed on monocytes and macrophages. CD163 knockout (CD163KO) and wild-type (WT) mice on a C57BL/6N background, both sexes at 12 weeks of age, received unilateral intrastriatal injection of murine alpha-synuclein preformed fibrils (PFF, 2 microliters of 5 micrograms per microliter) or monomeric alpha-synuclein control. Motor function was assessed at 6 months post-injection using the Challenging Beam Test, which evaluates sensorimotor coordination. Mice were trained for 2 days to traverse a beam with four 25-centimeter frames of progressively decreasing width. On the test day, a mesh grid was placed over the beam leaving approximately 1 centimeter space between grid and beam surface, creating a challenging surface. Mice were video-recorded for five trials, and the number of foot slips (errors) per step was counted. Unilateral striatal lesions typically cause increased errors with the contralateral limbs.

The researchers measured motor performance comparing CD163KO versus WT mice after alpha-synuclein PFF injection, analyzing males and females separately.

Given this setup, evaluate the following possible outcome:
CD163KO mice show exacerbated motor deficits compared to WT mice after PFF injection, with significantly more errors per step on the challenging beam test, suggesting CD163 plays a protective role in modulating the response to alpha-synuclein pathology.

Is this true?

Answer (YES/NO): NO